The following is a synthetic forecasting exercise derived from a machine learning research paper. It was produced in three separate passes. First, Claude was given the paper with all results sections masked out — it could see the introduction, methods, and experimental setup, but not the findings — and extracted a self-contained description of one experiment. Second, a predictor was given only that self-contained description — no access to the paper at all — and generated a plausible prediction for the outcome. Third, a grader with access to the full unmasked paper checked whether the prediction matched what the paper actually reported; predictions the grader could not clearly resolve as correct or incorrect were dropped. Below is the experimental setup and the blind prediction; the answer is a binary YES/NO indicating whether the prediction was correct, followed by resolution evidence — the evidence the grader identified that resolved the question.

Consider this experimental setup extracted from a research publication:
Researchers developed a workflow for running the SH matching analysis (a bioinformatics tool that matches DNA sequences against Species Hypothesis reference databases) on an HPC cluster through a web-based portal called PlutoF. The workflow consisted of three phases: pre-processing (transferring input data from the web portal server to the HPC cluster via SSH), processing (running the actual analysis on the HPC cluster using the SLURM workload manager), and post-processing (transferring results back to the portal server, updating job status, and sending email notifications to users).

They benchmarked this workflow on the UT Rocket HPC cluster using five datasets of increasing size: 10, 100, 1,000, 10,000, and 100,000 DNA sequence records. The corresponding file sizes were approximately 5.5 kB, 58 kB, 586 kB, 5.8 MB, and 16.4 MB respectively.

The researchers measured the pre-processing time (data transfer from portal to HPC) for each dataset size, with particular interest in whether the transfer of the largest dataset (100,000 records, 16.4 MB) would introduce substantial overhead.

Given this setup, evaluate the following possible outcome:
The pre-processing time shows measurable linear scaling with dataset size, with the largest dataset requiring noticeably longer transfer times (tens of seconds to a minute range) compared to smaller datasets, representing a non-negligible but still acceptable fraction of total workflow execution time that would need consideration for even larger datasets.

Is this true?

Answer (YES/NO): NO